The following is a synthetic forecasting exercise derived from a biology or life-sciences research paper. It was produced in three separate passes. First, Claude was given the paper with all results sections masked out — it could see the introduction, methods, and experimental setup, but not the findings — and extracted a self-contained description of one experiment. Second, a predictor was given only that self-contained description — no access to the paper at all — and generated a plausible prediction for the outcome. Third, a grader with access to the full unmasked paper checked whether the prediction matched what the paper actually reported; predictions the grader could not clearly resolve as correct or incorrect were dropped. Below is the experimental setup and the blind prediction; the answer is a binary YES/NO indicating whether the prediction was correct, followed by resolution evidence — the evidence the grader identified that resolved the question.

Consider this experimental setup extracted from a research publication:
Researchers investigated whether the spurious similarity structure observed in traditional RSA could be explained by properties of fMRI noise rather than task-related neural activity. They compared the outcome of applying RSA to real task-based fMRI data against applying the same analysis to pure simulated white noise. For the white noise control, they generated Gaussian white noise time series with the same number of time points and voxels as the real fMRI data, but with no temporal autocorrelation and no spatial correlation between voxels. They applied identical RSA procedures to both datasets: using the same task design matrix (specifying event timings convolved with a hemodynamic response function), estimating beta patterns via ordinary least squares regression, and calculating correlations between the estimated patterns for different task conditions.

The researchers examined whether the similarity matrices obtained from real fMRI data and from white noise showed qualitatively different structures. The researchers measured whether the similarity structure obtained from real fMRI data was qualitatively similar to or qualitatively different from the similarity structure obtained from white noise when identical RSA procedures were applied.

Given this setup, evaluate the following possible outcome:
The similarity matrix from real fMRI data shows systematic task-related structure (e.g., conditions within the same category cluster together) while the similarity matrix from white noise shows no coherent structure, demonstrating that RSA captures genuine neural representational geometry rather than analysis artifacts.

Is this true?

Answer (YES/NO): NO